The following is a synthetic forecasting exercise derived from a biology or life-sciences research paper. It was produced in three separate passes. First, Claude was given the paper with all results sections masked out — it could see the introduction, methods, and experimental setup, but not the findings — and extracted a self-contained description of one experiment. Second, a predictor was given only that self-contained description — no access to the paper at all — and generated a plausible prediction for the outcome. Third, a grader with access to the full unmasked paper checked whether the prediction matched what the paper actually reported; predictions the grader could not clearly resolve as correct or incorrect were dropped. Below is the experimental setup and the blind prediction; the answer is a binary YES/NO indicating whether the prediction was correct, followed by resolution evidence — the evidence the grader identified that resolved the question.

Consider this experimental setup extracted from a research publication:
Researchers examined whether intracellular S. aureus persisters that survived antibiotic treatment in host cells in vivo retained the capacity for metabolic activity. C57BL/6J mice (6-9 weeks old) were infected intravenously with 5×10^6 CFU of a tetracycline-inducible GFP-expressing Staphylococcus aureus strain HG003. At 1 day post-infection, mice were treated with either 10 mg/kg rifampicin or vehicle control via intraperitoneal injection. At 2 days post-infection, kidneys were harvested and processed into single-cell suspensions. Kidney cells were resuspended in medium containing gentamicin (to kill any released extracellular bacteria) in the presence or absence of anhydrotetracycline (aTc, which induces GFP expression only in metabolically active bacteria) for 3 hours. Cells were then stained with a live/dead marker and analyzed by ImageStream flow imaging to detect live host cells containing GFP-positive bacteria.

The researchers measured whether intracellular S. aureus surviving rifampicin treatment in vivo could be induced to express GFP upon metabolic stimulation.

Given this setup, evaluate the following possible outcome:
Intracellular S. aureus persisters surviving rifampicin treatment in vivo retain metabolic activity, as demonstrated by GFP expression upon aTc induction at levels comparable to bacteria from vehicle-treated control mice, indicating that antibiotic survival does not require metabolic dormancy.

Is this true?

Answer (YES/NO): NO